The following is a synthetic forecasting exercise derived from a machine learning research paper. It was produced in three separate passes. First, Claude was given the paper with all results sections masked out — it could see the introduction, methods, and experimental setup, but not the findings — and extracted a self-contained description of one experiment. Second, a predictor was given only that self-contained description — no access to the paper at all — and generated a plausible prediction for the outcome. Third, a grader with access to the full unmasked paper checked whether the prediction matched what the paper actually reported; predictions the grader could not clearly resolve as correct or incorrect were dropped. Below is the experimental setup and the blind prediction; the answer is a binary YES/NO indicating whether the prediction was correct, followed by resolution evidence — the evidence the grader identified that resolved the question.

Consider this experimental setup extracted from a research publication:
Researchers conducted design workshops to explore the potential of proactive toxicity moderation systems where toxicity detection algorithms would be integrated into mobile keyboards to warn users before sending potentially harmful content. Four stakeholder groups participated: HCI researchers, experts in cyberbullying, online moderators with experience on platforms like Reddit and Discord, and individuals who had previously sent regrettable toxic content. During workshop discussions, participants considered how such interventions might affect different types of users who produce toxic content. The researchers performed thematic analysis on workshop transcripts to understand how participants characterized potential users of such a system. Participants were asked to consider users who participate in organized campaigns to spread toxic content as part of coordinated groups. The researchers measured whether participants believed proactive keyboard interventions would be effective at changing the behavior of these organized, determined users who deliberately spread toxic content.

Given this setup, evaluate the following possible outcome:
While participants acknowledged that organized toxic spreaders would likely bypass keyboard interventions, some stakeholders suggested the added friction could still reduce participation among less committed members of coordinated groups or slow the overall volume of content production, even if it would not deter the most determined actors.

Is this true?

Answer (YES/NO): NO